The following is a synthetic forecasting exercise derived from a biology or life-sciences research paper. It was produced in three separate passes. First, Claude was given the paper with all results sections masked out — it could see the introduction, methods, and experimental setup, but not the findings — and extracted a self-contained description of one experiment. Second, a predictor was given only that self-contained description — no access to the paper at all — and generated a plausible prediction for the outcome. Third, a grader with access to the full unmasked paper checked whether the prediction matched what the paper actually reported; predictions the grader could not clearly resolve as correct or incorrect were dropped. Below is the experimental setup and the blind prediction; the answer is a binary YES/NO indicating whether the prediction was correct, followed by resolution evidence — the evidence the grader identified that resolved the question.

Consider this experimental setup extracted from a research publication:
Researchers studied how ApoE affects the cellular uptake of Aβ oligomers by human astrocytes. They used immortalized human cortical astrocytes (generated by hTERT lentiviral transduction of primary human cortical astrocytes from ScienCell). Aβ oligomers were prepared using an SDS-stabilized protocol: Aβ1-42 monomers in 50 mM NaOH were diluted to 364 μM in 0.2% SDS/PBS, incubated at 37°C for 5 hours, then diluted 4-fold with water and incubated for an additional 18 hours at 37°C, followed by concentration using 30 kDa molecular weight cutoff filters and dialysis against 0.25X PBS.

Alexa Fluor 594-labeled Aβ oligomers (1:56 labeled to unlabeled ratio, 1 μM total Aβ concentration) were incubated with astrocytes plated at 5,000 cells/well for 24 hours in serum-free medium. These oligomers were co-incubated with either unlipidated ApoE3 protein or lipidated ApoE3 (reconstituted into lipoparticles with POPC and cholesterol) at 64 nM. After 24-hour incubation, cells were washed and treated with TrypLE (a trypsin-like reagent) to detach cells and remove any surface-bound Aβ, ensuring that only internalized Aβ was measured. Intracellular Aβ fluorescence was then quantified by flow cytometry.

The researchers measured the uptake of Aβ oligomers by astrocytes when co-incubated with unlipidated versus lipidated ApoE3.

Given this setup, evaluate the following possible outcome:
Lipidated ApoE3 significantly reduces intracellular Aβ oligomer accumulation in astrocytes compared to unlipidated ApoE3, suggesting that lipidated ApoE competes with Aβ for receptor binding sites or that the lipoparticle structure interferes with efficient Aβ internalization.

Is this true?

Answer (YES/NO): NO